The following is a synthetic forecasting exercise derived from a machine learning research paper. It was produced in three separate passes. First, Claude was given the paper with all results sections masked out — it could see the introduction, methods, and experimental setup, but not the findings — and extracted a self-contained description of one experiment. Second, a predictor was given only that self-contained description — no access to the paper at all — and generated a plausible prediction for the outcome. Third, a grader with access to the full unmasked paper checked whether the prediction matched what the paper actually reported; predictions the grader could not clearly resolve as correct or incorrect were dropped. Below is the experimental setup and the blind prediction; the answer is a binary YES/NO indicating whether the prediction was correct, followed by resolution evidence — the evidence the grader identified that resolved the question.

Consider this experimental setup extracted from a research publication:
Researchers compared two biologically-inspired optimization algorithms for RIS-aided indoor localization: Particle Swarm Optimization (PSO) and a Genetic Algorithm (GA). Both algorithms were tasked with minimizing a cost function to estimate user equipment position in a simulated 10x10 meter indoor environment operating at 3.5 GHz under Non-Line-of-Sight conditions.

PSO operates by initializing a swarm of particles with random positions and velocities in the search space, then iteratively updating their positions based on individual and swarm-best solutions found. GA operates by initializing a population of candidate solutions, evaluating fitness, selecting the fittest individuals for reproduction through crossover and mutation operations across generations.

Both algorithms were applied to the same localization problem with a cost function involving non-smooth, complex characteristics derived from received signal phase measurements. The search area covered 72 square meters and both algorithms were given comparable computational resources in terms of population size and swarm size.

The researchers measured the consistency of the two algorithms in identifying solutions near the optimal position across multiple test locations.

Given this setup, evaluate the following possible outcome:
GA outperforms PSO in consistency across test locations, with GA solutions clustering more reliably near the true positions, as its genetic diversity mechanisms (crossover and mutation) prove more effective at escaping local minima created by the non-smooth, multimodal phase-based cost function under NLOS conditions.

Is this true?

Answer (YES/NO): YES